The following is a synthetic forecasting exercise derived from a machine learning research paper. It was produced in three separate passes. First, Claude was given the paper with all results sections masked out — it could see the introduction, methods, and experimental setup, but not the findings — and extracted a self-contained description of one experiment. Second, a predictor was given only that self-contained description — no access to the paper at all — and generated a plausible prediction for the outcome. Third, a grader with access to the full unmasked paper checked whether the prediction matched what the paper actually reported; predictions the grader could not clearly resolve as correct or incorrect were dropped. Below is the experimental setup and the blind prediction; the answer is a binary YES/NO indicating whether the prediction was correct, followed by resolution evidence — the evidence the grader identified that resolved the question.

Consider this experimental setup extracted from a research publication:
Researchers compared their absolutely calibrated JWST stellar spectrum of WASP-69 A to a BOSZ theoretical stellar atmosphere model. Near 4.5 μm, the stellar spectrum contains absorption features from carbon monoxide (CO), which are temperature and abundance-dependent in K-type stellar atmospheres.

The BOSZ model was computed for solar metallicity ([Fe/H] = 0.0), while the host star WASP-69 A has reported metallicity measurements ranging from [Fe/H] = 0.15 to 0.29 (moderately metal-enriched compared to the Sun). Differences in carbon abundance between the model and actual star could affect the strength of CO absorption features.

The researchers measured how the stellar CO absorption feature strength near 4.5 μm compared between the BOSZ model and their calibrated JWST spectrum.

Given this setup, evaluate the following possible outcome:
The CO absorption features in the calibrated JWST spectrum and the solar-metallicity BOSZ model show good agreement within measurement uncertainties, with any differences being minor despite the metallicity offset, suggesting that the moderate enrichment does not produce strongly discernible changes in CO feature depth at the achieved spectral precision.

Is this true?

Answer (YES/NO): NO